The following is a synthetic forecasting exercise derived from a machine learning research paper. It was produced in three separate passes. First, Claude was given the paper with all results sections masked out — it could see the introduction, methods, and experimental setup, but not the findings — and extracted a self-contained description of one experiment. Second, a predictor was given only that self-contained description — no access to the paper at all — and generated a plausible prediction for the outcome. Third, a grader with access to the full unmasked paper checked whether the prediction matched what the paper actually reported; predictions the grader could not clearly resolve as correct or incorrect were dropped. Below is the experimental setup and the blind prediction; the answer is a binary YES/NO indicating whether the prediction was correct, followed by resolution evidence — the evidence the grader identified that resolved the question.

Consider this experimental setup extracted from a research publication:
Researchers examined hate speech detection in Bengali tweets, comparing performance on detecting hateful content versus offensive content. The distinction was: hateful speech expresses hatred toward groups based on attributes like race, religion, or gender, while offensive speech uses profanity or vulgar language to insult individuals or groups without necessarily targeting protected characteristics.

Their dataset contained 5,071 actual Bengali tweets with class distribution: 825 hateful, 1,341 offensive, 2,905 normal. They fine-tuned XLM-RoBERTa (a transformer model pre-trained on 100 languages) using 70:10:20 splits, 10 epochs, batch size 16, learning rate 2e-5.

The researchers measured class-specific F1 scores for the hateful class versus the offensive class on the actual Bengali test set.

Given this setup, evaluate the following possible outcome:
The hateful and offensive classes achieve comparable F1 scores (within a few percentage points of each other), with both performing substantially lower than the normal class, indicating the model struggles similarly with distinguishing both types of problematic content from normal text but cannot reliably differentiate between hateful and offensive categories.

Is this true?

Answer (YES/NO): NO